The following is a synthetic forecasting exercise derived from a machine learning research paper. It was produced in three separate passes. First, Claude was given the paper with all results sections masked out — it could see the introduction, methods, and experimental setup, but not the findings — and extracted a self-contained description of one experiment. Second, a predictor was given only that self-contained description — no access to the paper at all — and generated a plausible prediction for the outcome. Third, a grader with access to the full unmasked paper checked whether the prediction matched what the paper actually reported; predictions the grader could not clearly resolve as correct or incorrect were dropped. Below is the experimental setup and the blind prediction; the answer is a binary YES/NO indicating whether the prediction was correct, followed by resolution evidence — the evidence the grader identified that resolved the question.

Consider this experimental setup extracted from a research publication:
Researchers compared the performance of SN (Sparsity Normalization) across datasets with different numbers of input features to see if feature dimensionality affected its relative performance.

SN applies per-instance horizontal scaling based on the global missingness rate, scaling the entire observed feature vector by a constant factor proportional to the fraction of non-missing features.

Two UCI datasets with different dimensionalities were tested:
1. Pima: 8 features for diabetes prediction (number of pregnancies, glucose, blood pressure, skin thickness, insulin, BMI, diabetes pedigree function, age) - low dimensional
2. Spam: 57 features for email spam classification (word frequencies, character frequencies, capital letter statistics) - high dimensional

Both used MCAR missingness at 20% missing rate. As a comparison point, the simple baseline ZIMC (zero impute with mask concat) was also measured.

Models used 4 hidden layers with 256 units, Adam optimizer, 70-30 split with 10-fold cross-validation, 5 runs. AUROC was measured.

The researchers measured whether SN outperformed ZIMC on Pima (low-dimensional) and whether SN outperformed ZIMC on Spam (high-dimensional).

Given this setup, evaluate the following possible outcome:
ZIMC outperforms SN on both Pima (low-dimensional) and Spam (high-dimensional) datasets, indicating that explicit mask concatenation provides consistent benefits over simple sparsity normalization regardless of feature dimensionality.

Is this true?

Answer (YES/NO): NO